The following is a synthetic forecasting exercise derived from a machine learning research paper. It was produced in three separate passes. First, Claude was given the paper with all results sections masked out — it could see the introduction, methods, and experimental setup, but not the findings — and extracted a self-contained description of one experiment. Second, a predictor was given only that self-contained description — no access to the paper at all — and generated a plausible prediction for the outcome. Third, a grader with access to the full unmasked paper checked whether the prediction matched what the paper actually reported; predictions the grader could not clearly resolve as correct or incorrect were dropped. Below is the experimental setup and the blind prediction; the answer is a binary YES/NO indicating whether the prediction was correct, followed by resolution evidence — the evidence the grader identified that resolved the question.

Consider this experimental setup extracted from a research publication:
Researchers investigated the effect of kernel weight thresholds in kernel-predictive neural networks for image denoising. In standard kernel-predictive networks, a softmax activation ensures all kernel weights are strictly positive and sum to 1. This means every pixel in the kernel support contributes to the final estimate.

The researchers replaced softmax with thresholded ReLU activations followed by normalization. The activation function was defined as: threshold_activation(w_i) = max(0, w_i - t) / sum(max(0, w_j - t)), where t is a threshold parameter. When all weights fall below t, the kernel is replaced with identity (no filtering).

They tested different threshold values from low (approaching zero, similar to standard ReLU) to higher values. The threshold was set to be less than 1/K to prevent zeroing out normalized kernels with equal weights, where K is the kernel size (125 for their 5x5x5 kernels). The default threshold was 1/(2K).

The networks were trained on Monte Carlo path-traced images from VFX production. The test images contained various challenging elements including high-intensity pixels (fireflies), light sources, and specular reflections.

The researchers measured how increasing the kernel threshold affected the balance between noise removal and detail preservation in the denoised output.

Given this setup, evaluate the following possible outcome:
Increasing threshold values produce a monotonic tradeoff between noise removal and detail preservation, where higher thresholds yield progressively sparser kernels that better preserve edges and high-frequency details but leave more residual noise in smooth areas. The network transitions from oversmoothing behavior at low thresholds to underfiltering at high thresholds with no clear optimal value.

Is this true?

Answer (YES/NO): NO